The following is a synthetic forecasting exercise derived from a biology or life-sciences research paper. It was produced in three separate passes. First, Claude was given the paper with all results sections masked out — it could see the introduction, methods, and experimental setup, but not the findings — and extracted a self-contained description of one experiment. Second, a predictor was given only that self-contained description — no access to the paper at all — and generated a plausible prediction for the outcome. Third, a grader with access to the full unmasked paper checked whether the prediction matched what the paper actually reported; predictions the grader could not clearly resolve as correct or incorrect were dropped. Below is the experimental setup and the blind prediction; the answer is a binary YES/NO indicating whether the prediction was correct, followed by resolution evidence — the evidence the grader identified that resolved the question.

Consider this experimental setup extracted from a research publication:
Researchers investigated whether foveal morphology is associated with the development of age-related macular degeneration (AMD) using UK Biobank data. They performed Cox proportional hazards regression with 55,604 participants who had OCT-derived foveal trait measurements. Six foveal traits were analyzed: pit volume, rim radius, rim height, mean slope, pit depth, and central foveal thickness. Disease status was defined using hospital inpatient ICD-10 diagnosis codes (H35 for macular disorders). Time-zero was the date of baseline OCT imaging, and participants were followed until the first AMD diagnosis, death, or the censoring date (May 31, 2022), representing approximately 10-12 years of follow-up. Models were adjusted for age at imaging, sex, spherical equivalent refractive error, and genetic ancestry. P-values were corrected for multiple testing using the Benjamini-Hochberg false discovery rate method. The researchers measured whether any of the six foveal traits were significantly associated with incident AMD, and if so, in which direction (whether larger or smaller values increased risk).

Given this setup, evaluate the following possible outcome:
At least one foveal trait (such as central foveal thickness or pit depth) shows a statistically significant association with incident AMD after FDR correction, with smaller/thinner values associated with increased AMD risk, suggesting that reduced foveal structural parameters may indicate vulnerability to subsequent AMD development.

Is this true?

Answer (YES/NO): NO